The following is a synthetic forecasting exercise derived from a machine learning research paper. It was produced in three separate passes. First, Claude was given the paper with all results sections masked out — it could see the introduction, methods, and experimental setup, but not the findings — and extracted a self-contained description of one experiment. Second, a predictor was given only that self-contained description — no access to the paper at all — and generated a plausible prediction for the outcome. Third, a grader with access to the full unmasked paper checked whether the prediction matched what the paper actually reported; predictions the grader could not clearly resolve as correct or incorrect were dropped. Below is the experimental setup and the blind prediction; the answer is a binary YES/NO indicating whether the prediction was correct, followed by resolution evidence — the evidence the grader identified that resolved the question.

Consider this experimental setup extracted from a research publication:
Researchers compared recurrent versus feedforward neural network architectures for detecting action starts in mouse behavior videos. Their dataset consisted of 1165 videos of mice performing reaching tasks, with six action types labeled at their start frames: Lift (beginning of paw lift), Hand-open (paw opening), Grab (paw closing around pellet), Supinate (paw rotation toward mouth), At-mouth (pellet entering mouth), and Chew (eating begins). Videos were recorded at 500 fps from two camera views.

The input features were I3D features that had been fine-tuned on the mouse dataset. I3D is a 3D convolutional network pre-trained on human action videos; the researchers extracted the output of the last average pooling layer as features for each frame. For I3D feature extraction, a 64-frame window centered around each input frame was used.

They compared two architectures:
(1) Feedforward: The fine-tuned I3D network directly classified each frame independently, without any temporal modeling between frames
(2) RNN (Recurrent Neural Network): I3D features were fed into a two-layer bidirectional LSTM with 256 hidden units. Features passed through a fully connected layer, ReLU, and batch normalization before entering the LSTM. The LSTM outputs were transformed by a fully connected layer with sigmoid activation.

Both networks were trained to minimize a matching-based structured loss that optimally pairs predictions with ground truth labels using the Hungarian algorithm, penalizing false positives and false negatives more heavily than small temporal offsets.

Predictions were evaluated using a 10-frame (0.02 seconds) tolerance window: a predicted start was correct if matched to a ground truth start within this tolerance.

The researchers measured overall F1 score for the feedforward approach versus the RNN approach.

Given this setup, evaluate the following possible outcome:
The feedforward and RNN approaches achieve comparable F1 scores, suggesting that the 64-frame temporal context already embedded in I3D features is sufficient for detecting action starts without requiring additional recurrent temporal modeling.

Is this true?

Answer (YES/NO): NO